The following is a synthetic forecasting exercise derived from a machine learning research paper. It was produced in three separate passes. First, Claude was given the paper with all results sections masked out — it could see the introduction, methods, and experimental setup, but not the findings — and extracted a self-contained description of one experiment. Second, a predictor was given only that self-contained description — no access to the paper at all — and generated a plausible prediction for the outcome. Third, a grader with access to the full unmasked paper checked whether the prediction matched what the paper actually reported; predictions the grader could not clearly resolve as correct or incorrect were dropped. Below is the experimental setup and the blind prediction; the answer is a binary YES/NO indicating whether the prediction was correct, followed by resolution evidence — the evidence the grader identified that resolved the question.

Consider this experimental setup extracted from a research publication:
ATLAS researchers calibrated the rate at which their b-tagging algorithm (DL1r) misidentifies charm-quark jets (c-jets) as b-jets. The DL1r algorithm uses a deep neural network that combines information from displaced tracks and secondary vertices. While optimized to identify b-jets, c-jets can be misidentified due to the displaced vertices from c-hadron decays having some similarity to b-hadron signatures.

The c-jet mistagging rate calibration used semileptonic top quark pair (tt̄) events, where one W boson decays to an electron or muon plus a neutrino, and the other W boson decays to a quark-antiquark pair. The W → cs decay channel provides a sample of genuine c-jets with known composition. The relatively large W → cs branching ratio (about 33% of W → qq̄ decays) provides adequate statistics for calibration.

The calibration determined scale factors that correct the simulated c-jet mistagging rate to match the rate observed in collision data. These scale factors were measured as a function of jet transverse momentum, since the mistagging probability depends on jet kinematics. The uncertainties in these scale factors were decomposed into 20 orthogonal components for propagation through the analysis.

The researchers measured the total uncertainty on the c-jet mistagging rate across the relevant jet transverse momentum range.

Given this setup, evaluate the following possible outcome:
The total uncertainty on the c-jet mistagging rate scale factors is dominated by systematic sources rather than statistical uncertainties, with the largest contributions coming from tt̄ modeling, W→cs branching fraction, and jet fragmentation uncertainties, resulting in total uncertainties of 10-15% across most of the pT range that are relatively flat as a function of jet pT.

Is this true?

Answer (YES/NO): NO